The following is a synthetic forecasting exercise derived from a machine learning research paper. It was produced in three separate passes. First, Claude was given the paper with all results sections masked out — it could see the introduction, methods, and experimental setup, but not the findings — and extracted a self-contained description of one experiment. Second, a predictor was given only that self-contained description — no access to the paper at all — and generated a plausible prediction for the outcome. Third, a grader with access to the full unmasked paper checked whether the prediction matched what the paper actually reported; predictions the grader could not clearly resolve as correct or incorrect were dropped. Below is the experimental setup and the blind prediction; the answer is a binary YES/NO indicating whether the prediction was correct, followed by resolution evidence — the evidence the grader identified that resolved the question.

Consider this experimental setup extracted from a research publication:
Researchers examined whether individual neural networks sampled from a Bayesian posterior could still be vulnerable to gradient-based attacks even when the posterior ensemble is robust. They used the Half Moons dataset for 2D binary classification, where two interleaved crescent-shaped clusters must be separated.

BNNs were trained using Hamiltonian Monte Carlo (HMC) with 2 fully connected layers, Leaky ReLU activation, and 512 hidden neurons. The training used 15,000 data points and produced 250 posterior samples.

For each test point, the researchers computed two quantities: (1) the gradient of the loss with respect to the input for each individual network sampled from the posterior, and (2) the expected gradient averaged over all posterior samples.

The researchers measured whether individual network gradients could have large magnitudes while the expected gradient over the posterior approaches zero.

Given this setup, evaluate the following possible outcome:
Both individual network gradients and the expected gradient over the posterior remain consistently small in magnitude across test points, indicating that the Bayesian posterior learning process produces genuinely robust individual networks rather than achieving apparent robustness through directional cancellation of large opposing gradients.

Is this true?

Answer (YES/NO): NO